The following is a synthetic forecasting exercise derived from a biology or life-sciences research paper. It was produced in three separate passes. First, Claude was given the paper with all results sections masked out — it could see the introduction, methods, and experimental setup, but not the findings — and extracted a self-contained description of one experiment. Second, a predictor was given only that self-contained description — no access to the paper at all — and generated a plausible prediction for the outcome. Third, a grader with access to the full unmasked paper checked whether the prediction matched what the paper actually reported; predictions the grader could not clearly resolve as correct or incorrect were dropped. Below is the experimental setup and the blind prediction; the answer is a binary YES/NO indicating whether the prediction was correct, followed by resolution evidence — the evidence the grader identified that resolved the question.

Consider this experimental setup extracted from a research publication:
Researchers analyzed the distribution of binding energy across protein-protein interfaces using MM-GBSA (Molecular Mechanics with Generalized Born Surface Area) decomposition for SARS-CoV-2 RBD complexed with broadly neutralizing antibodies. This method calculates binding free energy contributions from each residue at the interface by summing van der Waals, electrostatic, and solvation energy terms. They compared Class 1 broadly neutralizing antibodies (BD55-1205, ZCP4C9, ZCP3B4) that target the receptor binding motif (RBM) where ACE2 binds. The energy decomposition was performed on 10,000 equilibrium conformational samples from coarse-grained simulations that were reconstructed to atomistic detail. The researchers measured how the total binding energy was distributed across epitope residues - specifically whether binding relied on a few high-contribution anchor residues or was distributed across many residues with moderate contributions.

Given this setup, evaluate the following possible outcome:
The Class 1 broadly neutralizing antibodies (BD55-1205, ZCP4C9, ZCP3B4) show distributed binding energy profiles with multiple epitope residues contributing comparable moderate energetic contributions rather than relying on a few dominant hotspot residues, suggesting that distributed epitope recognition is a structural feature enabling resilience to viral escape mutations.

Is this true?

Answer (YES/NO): NO